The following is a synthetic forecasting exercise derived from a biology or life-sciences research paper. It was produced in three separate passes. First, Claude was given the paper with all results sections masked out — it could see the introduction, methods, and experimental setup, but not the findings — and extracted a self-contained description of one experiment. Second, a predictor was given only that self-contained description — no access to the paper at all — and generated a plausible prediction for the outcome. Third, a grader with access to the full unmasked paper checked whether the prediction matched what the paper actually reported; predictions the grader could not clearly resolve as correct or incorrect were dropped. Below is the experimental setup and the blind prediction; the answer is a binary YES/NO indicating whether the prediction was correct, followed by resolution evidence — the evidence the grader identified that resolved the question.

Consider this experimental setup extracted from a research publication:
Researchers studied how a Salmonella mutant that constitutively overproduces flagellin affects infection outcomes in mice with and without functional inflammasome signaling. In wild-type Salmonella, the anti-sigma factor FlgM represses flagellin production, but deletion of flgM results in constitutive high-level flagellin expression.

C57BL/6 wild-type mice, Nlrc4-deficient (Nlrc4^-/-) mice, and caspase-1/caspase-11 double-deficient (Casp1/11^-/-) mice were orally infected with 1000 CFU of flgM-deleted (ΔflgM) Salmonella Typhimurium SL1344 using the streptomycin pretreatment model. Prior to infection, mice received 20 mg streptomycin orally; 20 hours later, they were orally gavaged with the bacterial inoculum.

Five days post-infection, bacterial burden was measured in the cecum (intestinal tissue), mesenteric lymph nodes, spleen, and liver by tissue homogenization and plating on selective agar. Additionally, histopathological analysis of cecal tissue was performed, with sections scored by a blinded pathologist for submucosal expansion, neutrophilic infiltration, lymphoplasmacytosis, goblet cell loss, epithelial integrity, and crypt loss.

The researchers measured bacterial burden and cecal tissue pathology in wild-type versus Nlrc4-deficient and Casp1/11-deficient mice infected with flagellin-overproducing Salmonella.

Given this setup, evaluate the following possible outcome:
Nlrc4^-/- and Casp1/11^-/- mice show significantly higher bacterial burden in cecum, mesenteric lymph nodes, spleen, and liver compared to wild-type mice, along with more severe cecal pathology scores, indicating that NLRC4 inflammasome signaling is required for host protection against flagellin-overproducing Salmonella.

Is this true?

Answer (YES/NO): YES